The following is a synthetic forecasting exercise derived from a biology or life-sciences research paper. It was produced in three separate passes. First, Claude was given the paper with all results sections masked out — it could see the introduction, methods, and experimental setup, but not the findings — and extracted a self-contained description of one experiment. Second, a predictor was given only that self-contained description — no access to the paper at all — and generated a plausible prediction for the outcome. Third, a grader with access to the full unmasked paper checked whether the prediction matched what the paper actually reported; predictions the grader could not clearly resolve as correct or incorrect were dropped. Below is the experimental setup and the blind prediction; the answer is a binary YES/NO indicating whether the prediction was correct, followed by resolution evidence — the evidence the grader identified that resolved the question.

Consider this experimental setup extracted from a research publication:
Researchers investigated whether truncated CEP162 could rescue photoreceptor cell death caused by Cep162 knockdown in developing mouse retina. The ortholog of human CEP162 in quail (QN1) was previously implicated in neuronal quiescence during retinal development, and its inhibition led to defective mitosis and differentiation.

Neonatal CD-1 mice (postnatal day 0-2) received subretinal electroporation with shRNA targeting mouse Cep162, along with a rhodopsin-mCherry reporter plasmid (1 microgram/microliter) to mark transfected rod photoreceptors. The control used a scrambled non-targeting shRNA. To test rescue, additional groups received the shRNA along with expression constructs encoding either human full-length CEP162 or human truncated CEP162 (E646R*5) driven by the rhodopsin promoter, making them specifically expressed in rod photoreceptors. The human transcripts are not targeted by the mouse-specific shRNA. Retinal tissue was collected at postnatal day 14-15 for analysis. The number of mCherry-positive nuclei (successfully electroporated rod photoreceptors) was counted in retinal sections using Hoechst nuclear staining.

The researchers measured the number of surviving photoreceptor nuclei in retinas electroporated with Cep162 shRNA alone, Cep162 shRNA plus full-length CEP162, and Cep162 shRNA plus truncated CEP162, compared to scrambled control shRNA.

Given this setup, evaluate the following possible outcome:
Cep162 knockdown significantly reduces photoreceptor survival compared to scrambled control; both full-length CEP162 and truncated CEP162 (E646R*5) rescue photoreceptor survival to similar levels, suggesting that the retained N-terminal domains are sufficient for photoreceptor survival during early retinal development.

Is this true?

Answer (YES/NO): YES